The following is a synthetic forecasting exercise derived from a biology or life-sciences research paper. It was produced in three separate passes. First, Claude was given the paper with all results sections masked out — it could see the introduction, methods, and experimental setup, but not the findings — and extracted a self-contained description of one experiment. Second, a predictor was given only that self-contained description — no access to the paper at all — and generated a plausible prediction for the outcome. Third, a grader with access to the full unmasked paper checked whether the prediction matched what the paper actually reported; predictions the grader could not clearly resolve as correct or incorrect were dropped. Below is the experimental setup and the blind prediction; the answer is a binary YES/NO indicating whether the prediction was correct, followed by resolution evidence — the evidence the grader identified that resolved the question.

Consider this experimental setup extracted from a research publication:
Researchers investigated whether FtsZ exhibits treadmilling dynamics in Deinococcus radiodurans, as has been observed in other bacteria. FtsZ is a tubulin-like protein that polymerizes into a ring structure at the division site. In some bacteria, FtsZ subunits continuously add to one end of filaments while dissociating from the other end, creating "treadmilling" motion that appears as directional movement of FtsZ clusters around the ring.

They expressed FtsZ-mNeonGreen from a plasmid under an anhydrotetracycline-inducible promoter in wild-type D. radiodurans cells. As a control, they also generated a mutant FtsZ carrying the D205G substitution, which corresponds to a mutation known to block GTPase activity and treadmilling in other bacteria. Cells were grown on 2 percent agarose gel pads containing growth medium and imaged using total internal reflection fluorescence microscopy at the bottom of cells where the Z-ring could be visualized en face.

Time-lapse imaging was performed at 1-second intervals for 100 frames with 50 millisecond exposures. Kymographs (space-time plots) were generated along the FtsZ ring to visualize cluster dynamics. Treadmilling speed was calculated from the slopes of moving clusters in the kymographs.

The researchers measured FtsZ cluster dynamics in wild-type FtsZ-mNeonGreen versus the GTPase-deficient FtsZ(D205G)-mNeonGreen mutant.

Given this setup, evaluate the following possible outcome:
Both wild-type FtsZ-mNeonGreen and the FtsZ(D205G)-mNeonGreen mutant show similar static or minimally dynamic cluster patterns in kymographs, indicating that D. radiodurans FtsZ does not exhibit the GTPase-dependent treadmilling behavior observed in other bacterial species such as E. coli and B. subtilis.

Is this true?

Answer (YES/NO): NO